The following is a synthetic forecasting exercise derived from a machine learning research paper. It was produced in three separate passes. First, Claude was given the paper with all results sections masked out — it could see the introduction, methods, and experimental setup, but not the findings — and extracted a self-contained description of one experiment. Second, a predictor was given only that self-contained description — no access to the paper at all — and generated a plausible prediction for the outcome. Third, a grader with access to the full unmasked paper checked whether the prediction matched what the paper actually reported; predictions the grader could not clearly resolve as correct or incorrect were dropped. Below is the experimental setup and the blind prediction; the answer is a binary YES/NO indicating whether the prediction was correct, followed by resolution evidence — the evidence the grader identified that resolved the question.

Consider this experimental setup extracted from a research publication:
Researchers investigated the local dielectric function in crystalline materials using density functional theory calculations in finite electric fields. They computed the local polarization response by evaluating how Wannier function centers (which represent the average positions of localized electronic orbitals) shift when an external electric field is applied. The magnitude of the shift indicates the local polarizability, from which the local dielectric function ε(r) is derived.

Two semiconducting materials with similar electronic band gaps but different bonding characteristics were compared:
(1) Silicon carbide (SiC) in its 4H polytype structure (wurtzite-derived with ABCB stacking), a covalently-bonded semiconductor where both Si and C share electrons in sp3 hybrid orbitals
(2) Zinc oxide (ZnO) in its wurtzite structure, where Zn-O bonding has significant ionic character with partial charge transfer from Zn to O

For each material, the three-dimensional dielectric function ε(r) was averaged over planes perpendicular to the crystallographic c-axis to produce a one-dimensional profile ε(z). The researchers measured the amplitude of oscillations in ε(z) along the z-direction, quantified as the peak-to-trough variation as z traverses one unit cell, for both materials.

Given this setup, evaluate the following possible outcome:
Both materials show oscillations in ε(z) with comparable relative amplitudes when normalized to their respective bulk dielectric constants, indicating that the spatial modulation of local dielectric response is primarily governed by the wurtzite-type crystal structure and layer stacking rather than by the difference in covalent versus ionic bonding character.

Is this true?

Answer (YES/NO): NO